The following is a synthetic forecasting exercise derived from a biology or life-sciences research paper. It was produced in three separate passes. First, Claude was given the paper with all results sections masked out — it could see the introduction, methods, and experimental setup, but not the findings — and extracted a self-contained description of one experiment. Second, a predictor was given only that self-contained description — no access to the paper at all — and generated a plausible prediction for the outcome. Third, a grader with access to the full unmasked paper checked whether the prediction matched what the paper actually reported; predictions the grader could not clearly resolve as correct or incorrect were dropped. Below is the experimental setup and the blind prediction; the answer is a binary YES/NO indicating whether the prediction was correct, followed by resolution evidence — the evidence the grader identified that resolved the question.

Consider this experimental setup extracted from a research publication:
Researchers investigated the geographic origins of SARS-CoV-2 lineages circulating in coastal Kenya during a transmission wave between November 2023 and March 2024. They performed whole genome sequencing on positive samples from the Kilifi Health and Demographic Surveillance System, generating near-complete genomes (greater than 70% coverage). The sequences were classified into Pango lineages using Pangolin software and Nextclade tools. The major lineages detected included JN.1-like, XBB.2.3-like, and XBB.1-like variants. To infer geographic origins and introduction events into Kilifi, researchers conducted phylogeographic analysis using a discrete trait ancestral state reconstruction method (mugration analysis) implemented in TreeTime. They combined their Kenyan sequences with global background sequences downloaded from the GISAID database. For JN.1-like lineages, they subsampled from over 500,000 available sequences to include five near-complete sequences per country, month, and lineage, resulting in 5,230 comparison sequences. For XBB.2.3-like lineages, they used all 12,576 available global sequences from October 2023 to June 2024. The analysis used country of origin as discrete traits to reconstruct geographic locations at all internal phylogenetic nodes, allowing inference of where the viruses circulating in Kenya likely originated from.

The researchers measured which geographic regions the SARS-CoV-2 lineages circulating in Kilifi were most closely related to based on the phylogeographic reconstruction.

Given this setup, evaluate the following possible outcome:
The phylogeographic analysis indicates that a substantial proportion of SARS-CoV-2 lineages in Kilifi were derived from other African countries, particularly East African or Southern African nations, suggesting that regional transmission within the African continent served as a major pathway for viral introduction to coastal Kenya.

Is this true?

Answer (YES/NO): NO